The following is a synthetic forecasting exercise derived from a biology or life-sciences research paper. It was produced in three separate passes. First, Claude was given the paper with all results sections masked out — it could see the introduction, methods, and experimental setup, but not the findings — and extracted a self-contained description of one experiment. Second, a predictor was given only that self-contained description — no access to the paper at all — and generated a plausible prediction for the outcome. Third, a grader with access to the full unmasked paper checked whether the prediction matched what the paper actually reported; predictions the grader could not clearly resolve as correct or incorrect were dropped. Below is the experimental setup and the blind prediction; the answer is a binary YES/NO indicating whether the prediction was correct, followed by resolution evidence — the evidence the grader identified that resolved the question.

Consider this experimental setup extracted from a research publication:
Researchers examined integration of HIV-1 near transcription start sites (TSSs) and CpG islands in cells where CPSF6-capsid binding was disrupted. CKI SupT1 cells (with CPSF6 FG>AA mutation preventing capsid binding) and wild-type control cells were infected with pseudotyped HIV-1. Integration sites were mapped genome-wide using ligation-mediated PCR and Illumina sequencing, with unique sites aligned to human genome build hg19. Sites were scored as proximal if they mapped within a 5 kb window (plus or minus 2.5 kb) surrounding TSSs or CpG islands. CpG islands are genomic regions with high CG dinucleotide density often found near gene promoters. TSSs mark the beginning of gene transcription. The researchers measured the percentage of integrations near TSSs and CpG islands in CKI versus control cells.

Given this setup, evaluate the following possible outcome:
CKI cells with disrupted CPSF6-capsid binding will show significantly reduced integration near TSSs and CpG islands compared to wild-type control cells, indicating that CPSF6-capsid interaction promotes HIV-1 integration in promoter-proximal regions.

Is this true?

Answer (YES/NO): YES